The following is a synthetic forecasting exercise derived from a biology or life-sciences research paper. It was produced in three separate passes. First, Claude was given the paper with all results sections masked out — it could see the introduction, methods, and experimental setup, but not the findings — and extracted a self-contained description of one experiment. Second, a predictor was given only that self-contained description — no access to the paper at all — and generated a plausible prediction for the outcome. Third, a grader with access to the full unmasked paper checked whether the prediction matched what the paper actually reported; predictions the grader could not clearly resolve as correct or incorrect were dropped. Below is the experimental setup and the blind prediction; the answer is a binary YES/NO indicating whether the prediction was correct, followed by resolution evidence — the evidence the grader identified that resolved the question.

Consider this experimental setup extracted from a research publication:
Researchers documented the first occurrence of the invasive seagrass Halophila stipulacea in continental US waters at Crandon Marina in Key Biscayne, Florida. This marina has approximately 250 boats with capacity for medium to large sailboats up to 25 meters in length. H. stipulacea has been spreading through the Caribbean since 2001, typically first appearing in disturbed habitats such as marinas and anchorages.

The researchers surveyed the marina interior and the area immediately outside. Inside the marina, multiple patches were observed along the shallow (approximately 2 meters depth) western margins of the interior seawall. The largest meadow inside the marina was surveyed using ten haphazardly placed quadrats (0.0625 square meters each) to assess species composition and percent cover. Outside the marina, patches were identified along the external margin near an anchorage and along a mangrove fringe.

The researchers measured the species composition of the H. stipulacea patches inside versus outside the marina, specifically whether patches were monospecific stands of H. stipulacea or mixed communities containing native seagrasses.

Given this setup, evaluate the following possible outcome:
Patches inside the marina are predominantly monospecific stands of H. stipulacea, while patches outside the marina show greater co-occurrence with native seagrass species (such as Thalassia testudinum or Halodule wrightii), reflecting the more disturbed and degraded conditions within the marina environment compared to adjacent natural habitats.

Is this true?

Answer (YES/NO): YES